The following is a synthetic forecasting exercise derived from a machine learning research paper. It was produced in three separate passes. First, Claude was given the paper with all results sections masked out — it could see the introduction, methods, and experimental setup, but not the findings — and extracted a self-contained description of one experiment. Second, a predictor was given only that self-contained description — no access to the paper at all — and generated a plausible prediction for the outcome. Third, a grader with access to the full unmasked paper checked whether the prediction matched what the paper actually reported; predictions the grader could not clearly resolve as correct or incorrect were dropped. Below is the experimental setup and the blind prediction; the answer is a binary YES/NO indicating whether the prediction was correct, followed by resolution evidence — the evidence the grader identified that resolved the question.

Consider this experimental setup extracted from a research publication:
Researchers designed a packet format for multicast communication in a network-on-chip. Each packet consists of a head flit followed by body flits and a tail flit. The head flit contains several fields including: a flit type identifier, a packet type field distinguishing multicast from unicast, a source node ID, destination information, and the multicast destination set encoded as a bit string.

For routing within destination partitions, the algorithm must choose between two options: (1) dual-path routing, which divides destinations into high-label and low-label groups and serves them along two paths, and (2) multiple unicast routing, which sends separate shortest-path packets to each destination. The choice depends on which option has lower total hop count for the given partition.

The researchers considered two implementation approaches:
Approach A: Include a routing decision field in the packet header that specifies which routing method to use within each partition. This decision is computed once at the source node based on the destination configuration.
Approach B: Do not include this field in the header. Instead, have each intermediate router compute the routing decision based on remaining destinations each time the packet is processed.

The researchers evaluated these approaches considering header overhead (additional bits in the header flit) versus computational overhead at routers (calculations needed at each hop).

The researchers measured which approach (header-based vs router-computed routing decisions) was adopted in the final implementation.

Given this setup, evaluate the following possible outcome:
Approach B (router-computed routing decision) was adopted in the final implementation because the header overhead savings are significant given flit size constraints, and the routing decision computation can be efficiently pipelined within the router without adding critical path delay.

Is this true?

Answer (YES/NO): NO